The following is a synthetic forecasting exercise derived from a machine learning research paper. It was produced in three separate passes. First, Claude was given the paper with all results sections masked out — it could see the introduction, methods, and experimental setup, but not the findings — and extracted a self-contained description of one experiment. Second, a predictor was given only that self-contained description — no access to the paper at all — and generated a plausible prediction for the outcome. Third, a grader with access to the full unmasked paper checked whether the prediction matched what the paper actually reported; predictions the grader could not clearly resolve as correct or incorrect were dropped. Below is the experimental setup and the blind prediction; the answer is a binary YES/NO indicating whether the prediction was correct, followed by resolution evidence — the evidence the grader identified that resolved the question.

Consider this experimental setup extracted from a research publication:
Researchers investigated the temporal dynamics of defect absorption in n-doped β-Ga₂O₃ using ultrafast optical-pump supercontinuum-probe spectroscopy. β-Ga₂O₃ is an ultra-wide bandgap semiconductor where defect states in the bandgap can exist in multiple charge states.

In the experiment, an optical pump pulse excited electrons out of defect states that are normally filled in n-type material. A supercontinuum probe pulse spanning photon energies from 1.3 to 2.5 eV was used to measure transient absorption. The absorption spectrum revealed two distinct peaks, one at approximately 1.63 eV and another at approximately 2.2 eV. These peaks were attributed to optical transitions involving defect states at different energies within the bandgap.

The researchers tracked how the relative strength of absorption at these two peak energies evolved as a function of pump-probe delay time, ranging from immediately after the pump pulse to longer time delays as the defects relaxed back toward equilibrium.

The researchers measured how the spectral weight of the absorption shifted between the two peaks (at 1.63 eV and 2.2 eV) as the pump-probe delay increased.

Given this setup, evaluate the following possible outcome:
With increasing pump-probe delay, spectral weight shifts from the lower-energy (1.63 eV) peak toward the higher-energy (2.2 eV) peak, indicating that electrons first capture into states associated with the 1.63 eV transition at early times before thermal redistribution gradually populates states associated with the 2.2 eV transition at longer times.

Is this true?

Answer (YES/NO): YES